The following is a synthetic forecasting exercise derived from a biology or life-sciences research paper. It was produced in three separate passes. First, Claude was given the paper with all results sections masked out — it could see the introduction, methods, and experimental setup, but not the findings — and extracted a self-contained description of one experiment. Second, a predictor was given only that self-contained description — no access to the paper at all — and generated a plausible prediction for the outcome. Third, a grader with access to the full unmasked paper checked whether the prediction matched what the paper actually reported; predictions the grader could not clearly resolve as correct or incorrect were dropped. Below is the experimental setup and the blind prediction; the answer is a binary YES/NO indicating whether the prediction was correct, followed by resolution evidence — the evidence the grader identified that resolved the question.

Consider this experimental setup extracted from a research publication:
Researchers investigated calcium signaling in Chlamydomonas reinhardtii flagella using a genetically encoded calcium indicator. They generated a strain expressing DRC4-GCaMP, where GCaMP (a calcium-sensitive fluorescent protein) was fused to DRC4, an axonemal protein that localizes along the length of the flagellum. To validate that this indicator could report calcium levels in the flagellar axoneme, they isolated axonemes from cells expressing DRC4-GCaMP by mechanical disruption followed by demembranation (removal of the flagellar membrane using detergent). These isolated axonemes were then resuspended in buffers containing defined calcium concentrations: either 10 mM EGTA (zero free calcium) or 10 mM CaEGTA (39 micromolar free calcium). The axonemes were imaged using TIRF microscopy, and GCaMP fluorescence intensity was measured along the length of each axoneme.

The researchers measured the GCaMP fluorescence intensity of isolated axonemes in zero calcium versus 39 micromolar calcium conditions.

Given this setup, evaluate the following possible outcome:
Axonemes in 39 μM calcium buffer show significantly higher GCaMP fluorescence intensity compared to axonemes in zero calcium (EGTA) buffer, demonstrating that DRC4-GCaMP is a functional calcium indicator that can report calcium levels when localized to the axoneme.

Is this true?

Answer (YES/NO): YES